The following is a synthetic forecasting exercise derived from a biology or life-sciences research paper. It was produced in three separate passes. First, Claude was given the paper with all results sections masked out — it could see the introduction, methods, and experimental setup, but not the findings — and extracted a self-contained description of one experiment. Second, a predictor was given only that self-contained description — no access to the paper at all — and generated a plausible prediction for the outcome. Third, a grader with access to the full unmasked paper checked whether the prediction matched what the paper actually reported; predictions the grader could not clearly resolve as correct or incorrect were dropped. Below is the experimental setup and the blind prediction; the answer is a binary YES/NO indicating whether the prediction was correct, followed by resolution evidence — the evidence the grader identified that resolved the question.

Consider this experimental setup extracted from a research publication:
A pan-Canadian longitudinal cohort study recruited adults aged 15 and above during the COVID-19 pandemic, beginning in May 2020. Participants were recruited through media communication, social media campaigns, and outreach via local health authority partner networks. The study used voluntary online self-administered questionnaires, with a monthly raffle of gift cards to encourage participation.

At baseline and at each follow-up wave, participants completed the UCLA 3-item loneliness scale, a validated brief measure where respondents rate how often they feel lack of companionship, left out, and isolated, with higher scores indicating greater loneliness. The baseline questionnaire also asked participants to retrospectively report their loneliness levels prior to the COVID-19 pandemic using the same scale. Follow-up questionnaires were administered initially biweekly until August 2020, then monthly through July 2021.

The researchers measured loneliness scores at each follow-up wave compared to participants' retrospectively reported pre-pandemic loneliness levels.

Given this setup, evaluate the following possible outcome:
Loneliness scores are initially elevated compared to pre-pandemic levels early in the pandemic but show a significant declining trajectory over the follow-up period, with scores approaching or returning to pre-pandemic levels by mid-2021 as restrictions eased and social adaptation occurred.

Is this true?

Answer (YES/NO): NO